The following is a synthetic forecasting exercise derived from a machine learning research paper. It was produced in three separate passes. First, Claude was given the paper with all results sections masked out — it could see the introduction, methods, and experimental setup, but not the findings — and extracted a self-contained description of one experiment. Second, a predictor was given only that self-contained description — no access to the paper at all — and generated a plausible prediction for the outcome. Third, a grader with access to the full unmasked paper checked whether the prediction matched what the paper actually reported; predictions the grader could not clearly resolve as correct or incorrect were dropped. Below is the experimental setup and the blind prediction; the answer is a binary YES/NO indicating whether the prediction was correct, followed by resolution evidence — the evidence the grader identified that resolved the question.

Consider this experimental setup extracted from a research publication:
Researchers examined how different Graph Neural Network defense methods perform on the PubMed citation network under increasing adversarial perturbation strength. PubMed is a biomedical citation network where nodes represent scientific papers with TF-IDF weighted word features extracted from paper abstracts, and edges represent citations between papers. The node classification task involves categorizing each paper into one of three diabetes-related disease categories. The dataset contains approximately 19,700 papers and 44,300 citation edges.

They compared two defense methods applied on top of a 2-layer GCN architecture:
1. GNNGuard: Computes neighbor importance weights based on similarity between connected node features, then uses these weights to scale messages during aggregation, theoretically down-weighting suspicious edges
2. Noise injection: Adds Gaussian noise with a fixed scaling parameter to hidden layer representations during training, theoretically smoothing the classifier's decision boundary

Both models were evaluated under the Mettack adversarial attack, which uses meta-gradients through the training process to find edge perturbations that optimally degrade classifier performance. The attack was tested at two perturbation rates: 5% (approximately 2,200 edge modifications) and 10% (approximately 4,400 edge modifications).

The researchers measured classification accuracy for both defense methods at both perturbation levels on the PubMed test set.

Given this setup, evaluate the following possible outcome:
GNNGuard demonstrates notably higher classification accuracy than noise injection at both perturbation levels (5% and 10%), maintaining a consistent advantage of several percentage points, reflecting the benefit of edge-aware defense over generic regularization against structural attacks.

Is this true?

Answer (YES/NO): NO